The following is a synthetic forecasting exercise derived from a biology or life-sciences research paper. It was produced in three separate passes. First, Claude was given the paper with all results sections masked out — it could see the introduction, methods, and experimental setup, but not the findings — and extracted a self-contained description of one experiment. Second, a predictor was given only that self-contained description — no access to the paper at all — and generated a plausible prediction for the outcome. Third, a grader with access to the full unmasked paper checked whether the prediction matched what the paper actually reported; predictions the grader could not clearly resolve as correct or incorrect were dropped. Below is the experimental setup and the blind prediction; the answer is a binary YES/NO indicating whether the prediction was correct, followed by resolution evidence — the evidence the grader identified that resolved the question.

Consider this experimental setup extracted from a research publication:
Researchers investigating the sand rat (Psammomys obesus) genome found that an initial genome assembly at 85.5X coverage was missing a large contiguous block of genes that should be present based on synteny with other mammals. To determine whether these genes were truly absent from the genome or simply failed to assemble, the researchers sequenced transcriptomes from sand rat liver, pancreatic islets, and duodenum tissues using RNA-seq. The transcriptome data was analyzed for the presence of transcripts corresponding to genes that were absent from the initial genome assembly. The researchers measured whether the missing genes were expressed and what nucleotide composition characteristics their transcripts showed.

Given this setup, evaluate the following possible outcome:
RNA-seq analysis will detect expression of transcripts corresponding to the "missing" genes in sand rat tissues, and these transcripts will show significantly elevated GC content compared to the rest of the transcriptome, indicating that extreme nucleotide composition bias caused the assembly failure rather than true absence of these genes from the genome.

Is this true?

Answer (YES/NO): YES